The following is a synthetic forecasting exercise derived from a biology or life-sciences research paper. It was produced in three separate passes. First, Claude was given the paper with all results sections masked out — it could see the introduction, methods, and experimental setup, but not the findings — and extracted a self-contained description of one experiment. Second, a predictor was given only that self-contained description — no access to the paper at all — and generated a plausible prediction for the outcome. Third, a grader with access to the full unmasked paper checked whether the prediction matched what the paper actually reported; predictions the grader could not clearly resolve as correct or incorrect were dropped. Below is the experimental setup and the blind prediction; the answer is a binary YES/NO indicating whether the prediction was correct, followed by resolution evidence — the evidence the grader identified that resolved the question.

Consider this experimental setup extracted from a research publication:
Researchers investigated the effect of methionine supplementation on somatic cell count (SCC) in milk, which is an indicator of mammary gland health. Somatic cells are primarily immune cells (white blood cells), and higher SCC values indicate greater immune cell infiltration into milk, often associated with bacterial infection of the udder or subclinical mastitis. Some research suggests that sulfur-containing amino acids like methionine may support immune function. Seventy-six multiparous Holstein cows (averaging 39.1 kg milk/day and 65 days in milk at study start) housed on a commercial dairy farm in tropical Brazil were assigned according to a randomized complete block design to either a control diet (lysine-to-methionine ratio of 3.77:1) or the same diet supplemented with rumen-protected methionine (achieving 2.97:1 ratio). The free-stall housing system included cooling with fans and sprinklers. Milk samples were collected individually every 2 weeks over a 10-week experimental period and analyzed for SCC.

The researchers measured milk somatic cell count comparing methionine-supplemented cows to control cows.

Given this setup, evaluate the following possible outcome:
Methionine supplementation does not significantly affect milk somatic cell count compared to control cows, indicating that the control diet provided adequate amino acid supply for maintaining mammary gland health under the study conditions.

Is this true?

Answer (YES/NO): YES